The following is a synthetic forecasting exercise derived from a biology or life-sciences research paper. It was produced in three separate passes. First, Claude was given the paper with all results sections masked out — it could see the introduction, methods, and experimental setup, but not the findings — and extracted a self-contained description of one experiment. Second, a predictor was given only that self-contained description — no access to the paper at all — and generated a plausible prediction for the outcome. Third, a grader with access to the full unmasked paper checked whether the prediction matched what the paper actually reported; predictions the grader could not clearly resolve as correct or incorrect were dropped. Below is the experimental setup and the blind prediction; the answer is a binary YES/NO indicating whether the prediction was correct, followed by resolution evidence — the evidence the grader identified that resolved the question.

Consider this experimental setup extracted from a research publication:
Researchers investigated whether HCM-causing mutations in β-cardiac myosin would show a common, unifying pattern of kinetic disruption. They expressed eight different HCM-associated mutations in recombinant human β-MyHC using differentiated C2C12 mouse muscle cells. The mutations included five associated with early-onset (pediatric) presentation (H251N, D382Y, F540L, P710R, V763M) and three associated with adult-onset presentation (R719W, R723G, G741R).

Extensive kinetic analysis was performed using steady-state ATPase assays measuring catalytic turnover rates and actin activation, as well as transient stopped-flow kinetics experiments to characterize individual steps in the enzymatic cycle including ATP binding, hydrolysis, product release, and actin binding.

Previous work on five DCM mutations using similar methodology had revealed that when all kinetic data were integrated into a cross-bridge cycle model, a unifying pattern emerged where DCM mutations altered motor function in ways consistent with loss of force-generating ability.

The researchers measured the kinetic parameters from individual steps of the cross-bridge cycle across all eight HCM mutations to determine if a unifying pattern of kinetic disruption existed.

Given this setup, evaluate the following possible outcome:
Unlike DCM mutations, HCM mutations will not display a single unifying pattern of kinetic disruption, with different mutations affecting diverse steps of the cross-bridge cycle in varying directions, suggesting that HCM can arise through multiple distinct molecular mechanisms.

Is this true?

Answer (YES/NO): YES